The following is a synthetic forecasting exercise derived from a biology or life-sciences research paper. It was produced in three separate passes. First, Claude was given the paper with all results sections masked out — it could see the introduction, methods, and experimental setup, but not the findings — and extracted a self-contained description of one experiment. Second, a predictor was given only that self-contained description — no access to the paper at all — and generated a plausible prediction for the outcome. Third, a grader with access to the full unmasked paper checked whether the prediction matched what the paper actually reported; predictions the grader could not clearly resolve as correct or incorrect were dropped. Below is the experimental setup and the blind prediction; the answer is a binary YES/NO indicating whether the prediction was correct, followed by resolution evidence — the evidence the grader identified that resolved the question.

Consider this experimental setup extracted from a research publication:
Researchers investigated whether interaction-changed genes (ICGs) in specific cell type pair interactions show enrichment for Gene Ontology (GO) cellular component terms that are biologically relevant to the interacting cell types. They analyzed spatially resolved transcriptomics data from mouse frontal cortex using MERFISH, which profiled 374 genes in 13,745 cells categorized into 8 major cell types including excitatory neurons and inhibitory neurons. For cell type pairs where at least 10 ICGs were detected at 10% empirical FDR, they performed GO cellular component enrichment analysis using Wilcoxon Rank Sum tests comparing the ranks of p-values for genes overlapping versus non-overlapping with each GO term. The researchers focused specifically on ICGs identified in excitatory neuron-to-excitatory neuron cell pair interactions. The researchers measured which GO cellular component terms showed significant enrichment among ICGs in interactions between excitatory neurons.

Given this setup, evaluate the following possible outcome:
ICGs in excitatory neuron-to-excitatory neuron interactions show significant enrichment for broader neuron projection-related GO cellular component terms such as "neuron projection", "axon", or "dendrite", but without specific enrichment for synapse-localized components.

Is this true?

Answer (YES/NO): NO